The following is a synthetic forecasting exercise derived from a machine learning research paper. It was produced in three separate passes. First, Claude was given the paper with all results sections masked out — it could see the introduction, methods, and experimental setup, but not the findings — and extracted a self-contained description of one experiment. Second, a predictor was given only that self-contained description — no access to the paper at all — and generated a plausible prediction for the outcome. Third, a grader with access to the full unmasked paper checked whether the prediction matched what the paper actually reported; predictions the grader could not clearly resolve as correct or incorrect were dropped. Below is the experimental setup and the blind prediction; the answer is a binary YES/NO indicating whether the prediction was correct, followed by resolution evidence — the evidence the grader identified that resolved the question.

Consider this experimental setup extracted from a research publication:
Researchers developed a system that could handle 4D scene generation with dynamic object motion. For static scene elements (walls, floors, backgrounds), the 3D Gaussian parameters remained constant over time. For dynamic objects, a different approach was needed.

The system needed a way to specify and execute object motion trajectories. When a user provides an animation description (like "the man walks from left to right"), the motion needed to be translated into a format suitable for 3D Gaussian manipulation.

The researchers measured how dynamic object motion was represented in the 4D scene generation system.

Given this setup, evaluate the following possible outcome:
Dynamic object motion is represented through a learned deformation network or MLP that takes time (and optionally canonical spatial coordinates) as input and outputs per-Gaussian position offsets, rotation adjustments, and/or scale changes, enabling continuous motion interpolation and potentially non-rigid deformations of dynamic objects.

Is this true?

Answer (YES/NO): NO